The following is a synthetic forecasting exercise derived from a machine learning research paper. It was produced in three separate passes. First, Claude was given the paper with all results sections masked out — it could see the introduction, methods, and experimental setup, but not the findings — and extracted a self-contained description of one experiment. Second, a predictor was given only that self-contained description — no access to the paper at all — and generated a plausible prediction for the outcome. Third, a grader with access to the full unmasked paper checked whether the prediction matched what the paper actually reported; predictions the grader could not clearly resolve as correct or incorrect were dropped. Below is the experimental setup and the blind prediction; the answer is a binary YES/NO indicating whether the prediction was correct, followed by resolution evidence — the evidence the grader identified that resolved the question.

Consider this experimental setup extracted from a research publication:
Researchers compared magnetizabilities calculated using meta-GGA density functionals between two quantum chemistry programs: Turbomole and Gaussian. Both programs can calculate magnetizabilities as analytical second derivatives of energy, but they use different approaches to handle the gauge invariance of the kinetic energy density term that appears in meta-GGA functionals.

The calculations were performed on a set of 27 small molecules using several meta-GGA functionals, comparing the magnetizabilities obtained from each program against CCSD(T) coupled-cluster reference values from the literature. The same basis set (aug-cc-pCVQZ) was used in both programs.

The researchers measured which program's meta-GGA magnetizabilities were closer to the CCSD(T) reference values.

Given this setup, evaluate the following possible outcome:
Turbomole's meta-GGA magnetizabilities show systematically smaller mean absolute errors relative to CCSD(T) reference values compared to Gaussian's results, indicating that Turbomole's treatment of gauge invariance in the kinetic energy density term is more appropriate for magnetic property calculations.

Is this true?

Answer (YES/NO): YES